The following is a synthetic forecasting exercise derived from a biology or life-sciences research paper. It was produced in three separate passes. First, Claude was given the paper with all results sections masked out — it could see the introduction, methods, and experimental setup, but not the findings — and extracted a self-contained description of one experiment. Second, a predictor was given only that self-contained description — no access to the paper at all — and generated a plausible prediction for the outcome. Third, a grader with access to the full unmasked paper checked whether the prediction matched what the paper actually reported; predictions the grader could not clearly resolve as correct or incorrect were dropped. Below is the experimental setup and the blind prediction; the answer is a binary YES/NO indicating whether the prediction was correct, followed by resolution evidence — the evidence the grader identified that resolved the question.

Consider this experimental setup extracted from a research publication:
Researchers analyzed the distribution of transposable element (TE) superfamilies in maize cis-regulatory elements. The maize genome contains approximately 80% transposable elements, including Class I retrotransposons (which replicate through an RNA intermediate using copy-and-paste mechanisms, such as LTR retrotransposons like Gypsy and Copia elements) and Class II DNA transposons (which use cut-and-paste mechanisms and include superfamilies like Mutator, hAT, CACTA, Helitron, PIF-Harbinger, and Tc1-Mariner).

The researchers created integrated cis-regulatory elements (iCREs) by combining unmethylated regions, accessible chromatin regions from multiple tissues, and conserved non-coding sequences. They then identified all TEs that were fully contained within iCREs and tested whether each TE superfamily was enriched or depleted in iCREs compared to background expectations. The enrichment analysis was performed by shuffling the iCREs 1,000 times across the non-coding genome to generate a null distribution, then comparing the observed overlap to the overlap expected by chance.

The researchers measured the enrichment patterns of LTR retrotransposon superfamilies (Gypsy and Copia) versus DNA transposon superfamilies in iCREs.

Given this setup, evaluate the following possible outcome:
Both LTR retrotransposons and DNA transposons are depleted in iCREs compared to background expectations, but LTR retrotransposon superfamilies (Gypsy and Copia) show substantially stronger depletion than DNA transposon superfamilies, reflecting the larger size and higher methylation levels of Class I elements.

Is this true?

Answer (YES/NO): NO